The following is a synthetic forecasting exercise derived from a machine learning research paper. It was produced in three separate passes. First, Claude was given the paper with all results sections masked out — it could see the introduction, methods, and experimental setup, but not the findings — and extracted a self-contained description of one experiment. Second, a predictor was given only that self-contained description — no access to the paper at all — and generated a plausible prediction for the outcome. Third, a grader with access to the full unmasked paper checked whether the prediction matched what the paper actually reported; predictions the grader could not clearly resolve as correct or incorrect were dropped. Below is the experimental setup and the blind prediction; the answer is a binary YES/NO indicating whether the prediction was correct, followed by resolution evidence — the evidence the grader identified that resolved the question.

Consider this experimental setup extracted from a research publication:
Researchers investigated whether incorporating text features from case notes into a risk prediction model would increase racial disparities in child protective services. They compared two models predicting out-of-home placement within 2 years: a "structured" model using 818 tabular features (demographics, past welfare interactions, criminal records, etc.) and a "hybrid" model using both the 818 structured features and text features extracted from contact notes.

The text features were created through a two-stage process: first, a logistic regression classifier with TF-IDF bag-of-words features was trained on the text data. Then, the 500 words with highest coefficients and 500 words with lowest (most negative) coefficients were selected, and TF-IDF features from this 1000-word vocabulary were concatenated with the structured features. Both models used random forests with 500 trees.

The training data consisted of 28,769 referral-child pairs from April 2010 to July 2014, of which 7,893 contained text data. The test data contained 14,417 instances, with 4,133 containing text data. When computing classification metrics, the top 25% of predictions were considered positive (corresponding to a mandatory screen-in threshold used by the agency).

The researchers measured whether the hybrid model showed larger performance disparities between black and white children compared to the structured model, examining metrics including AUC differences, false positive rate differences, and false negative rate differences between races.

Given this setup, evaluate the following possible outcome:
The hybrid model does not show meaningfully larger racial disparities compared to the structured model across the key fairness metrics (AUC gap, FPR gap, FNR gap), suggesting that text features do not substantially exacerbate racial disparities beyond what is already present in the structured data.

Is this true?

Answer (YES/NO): YES